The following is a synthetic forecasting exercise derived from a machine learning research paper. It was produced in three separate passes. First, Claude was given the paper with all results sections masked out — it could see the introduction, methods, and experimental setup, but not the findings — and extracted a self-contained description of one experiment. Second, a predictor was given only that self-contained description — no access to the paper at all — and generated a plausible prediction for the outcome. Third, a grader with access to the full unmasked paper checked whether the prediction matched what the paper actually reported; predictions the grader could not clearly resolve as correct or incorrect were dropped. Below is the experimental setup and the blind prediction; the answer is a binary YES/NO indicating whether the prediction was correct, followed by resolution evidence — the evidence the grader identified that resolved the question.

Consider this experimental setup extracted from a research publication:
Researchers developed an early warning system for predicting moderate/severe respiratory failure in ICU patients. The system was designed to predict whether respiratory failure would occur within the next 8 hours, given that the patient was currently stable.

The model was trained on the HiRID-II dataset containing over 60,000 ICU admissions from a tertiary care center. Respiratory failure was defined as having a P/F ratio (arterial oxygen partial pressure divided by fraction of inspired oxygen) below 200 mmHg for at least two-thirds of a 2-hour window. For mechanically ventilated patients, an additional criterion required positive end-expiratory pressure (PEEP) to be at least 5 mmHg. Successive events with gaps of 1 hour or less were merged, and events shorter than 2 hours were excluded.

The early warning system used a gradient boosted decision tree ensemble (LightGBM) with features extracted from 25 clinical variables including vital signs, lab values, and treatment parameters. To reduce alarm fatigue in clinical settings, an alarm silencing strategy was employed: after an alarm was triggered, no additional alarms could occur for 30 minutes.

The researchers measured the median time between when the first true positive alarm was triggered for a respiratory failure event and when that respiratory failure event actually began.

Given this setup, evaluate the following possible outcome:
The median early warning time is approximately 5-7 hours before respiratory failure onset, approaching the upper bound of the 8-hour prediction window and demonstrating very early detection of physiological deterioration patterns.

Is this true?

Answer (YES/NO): NO